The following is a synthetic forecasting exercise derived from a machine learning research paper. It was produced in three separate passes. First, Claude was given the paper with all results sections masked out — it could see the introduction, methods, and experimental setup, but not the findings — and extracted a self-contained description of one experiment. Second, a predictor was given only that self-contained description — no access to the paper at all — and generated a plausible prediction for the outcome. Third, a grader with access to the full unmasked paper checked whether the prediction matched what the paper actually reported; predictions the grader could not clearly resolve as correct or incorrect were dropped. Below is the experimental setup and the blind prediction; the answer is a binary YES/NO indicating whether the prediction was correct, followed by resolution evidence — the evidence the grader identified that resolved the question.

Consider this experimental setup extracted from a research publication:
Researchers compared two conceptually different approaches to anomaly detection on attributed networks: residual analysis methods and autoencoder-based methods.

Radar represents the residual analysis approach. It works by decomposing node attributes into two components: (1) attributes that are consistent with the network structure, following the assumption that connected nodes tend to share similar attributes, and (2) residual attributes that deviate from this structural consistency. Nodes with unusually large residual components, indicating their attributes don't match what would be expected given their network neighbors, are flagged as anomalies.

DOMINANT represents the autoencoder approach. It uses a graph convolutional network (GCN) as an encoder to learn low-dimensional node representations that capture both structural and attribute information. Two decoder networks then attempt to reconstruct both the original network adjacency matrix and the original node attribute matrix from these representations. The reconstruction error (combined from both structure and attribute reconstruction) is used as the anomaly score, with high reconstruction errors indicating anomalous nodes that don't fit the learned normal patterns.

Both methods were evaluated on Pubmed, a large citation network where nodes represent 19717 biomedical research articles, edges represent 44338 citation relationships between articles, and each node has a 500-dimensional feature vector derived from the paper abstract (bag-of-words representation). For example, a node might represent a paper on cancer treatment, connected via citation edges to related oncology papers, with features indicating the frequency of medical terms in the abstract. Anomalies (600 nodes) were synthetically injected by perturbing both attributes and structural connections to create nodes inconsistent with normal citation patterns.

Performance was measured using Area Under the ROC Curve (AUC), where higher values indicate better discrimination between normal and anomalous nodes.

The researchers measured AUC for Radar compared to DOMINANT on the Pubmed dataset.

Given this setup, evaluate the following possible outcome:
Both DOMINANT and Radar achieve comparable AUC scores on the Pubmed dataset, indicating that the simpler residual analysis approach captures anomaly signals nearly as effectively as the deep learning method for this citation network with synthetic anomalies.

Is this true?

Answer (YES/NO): NO